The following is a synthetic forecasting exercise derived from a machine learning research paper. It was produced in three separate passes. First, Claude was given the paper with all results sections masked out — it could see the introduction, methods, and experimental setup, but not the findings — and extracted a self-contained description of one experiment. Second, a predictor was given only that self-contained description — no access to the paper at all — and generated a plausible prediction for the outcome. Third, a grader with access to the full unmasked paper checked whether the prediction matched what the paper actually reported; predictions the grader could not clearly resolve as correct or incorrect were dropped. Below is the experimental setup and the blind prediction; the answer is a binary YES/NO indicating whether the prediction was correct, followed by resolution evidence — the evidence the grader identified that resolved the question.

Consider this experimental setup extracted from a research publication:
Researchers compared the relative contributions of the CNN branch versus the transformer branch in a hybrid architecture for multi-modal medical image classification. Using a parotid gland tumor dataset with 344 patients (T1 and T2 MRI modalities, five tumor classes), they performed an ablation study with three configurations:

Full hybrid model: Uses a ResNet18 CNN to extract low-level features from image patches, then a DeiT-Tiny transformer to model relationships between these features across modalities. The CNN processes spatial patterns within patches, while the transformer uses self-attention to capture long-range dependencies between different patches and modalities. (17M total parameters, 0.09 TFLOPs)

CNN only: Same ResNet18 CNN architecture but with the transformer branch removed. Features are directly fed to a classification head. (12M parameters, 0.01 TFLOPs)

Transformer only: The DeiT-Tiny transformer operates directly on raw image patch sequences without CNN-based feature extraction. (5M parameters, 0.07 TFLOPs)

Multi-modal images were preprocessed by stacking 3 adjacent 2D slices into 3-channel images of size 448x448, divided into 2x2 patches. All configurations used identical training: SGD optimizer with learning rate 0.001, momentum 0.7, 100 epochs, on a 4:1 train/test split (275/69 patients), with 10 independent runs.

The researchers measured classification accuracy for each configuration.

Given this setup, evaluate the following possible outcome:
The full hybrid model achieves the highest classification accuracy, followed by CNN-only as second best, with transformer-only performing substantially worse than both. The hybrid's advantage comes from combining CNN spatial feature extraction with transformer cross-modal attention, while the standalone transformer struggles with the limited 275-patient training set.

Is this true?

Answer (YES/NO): YES